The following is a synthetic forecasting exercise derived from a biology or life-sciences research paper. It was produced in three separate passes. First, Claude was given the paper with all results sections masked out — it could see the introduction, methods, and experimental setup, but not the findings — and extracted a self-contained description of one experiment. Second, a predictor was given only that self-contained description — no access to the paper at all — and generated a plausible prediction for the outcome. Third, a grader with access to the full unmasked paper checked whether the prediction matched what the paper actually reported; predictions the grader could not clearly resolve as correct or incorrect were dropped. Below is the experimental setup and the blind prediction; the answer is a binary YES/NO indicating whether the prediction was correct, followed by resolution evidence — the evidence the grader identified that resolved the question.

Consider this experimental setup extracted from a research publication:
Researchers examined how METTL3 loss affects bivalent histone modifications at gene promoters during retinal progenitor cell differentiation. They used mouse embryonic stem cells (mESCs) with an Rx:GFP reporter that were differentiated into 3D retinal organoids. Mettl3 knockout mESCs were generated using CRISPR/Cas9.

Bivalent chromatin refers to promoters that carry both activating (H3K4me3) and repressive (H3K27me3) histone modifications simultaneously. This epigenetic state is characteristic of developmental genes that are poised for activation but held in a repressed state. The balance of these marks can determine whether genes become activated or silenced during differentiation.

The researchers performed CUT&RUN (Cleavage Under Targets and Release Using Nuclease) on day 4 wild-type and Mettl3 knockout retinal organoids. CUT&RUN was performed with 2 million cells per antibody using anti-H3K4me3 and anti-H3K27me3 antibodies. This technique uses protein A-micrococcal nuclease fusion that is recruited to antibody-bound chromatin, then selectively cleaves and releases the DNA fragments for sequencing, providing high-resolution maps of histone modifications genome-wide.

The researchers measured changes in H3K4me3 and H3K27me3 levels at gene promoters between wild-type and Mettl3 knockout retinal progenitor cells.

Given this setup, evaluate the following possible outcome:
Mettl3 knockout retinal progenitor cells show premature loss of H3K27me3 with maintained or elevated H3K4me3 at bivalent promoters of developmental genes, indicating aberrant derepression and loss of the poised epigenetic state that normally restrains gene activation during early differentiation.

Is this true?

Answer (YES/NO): NO